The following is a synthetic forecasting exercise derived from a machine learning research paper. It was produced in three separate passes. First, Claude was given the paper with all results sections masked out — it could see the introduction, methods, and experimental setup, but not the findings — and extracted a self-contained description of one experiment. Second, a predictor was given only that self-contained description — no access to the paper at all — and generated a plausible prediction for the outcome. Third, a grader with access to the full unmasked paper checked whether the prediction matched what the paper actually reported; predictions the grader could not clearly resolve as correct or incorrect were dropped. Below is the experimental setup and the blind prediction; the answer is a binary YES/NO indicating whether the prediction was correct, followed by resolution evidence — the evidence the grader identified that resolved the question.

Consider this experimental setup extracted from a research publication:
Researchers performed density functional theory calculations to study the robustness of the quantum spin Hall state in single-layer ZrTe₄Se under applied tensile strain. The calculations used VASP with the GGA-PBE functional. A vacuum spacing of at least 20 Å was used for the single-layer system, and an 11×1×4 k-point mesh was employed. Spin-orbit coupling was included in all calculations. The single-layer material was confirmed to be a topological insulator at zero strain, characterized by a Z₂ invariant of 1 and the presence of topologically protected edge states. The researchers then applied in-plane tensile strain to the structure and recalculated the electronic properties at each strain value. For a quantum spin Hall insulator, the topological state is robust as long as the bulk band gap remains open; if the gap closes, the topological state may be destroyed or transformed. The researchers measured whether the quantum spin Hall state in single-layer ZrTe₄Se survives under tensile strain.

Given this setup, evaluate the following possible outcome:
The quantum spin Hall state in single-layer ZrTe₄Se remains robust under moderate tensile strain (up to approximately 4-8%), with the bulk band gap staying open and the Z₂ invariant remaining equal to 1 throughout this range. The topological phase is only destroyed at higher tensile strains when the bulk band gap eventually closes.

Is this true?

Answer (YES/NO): NO